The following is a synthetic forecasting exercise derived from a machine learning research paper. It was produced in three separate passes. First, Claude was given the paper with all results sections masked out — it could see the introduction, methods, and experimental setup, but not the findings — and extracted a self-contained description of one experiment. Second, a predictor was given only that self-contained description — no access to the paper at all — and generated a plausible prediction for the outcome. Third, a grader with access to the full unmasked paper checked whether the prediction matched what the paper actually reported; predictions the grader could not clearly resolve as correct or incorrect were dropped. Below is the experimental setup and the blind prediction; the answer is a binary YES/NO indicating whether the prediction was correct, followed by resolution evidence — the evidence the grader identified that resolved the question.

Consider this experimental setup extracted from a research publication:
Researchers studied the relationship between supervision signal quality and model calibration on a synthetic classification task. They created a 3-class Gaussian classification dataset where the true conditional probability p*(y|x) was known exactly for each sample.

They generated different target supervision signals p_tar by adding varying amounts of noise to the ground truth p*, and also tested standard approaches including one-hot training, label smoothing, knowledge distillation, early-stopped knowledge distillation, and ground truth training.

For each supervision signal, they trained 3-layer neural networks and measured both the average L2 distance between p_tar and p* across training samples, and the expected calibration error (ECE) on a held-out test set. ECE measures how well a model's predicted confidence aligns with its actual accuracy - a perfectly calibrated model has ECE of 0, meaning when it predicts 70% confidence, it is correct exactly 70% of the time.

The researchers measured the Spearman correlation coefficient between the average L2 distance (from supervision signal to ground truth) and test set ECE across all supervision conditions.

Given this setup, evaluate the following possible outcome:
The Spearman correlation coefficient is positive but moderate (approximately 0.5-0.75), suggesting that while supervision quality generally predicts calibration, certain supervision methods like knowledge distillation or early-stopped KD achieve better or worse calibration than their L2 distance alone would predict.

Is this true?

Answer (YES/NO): NO